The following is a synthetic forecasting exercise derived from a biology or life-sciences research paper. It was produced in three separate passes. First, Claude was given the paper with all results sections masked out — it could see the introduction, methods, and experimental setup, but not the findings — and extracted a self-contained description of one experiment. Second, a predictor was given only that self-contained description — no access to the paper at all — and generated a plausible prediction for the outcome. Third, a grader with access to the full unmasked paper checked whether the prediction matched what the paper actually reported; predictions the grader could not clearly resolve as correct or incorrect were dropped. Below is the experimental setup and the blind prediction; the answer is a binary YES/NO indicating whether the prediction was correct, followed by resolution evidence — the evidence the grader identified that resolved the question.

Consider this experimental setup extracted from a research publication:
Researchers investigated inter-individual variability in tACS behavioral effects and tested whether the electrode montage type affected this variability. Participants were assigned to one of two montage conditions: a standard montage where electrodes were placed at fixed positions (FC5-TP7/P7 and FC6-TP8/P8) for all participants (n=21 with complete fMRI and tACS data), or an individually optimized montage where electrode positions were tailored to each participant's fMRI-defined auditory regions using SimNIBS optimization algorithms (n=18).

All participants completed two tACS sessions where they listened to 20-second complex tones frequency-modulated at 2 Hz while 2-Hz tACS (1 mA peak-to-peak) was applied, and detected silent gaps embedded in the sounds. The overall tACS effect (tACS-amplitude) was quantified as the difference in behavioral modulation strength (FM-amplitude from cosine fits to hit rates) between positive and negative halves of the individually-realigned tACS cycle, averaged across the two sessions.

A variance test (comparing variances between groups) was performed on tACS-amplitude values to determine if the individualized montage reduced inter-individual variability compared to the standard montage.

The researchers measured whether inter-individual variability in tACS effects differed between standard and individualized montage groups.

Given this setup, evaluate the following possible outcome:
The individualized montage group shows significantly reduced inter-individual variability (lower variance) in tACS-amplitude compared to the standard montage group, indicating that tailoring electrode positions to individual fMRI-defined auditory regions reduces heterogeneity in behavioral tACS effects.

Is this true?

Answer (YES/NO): NO